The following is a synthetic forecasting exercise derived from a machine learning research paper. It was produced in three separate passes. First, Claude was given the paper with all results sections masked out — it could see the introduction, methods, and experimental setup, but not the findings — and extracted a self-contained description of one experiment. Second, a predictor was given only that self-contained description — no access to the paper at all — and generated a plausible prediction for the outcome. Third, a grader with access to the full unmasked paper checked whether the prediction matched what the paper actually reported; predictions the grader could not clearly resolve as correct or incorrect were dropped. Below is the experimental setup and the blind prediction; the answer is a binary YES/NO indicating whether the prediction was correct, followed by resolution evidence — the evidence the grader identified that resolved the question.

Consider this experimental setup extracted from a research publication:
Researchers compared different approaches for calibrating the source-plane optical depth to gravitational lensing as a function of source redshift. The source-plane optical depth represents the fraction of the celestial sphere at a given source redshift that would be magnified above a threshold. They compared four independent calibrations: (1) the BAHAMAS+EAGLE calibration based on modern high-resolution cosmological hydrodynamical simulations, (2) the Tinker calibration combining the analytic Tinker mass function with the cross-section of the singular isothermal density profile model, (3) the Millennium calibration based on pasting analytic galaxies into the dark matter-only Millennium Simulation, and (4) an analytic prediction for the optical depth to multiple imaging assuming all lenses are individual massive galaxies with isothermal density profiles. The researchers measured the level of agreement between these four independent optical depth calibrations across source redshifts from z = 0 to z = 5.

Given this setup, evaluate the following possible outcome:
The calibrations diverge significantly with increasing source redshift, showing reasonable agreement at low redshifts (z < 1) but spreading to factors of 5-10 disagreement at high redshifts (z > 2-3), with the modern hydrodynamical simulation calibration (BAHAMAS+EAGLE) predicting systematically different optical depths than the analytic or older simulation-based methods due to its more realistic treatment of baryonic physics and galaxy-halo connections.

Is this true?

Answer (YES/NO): NO